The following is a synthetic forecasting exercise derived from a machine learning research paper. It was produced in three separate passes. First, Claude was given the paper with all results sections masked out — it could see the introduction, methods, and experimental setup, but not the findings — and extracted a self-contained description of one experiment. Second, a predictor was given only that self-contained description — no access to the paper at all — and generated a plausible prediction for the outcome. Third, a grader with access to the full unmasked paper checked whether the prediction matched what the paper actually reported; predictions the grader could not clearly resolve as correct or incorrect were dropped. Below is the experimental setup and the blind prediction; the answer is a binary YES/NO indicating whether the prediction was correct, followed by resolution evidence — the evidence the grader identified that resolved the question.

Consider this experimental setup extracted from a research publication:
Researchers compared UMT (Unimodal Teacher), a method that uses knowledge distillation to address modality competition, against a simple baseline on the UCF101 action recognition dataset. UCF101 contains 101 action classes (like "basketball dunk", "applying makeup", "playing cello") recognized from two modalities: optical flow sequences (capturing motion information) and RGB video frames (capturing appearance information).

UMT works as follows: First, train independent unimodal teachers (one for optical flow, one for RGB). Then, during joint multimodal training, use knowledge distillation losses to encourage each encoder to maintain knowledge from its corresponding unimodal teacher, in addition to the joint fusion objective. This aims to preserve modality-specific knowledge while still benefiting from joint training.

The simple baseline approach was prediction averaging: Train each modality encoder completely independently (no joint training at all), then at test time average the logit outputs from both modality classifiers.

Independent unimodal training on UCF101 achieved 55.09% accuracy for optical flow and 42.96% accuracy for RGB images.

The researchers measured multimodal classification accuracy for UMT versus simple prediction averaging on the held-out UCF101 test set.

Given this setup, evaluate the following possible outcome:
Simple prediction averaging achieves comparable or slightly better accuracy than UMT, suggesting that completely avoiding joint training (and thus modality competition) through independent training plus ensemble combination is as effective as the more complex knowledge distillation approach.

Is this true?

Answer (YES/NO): YES